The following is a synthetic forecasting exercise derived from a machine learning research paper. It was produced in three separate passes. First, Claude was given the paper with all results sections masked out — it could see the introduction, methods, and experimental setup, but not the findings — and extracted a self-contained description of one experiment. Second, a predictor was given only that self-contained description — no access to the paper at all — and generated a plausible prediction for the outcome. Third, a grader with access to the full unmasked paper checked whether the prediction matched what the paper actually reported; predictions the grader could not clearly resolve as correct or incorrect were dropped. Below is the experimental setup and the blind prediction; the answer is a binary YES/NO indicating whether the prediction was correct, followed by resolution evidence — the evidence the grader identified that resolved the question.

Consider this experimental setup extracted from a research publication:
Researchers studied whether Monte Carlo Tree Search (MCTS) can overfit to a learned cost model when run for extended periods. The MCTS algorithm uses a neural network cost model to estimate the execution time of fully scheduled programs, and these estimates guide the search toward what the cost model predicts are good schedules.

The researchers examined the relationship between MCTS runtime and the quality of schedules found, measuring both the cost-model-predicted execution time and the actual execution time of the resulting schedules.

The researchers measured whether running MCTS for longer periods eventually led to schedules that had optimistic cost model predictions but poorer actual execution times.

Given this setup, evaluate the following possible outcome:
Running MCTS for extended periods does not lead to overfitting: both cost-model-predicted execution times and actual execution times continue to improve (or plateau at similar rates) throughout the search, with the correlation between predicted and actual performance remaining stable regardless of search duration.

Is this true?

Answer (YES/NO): NO